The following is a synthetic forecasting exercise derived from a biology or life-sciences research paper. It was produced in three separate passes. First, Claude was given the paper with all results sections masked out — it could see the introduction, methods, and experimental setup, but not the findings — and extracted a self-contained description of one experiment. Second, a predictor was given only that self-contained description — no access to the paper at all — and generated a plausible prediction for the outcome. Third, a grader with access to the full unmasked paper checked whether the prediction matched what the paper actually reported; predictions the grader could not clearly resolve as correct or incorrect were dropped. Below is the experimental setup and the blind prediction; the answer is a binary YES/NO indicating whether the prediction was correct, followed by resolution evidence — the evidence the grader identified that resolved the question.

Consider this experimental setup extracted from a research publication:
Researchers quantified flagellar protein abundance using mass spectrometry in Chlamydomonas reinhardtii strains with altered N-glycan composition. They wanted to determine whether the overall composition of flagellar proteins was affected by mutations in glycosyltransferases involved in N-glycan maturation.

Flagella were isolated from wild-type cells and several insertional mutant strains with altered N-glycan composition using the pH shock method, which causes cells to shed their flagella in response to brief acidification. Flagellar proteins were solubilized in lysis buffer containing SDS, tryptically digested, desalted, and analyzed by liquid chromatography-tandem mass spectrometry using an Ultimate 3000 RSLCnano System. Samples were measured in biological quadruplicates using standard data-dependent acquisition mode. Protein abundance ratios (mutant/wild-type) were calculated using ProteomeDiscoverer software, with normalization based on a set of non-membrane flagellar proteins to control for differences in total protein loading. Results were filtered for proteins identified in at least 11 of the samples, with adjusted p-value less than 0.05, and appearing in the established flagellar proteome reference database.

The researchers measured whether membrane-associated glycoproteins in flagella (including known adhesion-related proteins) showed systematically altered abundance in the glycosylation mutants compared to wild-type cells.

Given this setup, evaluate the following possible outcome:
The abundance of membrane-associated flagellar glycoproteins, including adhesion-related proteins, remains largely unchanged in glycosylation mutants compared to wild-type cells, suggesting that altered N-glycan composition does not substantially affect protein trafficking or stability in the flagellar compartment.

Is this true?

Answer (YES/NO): YES